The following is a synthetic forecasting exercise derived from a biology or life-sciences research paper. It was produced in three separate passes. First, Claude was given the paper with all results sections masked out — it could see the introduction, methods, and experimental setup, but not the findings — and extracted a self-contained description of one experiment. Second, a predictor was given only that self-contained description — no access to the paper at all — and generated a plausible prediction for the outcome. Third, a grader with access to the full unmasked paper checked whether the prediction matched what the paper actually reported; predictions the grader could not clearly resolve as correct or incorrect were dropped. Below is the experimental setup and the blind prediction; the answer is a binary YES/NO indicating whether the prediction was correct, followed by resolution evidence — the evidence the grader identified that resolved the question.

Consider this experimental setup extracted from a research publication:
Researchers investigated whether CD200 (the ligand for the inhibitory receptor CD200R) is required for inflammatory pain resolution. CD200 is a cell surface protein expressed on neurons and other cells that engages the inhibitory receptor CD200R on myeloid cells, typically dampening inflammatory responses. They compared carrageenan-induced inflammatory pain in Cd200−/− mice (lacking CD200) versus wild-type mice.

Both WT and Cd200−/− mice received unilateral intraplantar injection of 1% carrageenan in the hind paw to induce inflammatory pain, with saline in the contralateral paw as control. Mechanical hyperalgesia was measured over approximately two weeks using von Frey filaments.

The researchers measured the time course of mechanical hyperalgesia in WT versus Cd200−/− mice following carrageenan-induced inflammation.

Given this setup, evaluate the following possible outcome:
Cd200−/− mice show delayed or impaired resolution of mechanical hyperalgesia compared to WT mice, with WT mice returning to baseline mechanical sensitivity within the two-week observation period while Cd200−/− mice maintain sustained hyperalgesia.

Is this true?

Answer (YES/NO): NO